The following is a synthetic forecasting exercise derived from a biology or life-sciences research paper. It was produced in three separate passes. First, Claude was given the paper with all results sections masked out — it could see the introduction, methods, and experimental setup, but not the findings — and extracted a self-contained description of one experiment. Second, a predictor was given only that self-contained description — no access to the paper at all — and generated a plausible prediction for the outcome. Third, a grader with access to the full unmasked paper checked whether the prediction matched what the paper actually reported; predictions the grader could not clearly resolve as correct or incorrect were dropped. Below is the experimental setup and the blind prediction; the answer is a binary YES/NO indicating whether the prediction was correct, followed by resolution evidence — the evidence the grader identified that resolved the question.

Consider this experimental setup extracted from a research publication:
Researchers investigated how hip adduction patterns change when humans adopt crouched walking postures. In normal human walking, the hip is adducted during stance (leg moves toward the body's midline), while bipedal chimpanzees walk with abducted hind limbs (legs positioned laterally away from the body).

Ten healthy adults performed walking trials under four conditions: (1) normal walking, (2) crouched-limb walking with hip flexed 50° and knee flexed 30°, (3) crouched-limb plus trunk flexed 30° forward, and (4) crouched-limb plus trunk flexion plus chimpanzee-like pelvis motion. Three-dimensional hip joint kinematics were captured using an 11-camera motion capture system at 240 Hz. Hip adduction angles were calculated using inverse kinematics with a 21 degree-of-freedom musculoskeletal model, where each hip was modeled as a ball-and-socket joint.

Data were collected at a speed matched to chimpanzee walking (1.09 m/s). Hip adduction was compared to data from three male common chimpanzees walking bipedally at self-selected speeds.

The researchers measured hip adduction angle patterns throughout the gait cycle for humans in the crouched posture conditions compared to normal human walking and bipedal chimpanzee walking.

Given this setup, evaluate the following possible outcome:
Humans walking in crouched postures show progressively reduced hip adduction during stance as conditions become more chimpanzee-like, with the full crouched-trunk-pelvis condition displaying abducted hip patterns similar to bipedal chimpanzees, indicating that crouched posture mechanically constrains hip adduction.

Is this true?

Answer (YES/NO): NO